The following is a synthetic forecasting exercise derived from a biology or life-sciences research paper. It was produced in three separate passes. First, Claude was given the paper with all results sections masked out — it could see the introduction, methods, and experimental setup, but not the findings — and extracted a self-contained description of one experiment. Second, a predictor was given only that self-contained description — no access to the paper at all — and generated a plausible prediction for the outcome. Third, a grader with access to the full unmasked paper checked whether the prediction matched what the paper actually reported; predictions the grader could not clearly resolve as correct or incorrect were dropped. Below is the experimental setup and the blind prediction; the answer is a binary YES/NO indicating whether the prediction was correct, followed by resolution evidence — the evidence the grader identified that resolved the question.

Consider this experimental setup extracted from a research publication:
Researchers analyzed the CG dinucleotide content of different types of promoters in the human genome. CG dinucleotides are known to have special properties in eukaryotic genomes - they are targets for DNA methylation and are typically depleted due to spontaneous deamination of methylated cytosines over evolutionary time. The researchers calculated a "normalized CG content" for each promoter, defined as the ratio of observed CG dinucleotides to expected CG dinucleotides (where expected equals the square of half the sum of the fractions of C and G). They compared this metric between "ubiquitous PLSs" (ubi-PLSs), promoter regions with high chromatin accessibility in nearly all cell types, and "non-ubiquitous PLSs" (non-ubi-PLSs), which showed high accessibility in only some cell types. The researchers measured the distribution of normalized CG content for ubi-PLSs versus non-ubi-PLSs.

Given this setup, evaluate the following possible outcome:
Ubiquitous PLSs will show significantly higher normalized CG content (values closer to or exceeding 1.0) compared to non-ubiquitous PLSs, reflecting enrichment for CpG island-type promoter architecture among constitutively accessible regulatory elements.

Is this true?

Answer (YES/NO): YES